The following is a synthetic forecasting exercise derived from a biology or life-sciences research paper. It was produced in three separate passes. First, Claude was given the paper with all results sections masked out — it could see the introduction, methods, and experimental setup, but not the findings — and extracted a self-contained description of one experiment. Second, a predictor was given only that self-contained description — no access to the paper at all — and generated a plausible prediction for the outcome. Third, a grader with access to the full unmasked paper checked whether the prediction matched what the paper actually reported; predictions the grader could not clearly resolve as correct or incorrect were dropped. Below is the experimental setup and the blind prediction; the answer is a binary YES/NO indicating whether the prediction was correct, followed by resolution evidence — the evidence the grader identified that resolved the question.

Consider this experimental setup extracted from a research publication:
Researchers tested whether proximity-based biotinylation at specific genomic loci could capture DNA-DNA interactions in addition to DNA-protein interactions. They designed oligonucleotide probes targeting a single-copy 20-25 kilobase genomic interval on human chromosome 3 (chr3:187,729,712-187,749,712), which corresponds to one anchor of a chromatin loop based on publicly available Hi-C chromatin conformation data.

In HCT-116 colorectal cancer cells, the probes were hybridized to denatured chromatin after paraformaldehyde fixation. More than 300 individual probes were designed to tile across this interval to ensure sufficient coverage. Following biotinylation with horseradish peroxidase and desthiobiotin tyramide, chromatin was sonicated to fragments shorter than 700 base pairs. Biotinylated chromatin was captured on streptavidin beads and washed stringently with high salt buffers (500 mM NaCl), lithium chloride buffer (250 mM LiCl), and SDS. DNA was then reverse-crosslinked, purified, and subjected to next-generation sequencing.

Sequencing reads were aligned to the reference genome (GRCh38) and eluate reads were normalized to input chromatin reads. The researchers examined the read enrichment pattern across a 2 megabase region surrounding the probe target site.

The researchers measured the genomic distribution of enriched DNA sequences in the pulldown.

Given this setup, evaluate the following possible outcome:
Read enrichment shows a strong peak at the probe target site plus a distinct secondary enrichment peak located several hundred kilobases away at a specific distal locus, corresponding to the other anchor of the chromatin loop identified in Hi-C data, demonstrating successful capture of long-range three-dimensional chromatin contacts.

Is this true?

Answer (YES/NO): YES